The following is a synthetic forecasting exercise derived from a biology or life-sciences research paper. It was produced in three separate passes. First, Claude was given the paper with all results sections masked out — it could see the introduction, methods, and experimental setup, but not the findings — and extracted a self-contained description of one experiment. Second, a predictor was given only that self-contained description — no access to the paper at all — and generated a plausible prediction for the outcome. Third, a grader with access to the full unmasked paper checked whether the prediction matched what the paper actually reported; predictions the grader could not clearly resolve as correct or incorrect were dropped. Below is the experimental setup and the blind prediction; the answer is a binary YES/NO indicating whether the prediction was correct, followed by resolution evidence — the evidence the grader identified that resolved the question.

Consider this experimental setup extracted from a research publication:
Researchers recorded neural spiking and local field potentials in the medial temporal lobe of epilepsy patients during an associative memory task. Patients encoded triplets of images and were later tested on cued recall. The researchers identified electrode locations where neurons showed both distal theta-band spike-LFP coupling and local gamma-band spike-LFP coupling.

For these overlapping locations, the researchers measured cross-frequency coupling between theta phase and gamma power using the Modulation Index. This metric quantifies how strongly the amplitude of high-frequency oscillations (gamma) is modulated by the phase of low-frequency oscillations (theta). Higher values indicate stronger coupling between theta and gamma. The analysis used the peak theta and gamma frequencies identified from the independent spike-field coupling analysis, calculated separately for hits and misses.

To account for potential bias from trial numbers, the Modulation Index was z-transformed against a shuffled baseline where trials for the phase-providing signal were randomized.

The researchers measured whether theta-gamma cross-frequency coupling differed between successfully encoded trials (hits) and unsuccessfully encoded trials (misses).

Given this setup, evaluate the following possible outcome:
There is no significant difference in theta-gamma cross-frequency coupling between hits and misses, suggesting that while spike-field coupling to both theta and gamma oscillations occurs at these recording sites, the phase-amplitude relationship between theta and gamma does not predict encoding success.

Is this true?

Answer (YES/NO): NO